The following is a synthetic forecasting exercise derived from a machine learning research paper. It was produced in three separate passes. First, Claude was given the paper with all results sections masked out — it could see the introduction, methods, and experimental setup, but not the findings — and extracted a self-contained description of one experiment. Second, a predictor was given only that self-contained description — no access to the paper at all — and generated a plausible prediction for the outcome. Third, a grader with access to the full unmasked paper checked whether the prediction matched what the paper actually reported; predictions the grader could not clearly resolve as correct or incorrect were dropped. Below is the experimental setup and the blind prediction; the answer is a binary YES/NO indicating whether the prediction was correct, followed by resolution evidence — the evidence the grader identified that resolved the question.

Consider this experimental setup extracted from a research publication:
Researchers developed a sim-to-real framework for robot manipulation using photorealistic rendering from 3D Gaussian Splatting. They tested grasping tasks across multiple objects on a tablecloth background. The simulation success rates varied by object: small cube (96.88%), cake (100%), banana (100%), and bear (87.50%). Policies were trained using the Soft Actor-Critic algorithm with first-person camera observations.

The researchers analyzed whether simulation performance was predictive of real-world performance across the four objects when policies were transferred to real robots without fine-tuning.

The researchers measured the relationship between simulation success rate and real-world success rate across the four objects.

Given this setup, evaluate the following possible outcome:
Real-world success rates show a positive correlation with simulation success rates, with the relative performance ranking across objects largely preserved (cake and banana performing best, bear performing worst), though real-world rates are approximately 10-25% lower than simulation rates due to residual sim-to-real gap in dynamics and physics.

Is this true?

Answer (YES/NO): NO